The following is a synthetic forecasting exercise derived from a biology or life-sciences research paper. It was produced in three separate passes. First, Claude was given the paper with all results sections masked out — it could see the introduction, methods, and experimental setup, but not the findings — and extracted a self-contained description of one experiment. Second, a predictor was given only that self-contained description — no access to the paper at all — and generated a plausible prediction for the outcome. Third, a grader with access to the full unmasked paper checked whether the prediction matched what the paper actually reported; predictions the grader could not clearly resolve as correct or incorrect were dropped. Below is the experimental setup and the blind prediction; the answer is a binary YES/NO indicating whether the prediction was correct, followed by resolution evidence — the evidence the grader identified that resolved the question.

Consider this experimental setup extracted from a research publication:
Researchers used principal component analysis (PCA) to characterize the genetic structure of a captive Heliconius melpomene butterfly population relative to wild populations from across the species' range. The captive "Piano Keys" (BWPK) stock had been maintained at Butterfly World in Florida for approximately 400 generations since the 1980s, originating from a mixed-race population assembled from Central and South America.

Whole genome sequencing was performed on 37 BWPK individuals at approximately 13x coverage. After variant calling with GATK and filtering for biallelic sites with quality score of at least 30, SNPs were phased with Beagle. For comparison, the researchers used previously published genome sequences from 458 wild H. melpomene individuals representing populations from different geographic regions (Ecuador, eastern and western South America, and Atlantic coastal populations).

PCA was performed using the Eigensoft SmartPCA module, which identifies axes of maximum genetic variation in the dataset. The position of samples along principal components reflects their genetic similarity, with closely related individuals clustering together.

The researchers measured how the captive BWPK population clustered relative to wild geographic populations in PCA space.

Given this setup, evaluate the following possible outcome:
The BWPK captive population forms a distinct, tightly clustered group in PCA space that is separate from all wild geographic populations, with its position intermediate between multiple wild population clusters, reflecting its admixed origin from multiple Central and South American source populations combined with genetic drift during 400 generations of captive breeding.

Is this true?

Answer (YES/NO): NO